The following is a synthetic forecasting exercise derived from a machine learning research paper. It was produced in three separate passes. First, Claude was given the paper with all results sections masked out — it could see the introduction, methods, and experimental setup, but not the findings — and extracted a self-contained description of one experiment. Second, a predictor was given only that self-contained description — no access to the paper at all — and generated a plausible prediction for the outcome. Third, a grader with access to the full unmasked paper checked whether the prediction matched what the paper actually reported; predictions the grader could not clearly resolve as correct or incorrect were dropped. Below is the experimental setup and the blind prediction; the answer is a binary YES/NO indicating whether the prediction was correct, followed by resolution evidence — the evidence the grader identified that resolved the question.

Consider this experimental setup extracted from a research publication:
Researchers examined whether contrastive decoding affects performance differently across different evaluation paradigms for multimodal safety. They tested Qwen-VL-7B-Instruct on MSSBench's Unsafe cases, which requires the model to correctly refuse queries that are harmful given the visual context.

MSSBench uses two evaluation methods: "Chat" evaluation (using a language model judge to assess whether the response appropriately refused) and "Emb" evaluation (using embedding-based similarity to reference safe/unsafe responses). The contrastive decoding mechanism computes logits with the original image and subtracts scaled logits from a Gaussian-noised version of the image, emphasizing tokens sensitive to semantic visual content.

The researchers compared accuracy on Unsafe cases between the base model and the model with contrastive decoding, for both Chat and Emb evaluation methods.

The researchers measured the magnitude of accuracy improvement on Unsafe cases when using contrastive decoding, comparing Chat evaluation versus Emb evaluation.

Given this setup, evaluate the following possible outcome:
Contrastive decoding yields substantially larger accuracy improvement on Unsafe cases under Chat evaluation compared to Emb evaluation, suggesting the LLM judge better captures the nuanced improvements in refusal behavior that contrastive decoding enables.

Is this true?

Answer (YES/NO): NO